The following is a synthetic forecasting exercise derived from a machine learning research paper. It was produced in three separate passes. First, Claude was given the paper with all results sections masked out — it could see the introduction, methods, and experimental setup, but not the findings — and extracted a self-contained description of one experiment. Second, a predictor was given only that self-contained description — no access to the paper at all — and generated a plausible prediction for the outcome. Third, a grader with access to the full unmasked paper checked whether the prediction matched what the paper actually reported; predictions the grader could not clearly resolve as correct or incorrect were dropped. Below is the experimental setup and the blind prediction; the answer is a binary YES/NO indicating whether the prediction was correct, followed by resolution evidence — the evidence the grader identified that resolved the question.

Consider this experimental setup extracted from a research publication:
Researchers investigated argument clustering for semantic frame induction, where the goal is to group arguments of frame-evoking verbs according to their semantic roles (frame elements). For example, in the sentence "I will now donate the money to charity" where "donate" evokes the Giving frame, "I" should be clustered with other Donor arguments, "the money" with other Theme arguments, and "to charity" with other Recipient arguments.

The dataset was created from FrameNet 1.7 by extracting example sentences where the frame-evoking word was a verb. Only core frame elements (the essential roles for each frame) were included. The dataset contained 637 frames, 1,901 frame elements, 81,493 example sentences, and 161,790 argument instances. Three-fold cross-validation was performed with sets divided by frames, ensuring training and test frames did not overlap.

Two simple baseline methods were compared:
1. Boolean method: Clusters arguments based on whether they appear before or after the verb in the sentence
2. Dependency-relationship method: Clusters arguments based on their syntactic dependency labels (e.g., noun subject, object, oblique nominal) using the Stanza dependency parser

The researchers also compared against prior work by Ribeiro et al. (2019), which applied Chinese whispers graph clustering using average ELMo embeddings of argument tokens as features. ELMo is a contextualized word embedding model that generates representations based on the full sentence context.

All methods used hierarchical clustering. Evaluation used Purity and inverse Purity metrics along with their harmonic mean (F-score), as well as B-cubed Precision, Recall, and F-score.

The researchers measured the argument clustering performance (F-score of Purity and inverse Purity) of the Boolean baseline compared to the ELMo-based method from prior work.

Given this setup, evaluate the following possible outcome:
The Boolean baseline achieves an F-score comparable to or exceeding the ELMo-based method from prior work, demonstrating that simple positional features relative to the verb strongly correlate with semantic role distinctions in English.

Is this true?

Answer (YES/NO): YES